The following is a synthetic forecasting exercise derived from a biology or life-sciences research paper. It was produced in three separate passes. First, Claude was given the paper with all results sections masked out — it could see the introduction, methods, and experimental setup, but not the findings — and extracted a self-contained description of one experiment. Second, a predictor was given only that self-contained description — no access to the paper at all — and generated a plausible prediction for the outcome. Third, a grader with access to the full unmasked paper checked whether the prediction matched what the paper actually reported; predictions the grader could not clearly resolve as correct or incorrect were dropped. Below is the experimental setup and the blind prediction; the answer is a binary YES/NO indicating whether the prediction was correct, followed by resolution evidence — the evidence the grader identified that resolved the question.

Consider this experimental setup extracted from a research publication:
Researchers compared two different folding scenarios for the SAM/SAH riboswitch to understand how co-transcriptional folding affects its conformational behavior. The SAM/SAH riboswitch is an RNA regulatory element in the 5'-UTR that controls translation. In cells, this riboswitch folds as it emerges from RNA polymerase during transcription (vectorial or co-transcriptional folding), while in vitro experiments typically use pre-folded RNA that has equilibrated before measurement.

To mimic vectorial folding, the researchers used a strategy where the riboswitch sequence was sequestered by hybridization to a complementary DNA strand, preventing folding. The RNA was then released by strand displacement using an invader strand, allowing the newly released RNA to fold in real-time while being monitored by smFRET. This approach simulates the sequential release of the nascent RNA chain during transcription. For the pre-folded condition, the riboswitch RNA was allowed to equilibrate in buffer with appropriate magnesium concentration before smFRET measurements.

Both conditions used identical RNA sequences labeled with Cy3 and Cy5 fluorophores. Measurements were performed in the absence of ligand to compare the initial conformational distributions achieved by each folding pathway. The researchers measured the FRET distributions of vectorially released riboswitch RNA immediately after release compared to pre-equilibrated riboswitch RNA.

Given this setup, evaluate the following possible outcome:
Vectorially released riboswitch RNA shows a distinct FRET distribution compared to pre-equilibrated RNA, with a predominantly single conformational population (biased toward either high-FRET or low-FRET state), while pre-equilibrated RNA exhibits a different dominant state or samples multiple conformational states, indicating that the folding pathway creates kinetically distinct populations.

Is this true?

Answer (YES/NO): NO